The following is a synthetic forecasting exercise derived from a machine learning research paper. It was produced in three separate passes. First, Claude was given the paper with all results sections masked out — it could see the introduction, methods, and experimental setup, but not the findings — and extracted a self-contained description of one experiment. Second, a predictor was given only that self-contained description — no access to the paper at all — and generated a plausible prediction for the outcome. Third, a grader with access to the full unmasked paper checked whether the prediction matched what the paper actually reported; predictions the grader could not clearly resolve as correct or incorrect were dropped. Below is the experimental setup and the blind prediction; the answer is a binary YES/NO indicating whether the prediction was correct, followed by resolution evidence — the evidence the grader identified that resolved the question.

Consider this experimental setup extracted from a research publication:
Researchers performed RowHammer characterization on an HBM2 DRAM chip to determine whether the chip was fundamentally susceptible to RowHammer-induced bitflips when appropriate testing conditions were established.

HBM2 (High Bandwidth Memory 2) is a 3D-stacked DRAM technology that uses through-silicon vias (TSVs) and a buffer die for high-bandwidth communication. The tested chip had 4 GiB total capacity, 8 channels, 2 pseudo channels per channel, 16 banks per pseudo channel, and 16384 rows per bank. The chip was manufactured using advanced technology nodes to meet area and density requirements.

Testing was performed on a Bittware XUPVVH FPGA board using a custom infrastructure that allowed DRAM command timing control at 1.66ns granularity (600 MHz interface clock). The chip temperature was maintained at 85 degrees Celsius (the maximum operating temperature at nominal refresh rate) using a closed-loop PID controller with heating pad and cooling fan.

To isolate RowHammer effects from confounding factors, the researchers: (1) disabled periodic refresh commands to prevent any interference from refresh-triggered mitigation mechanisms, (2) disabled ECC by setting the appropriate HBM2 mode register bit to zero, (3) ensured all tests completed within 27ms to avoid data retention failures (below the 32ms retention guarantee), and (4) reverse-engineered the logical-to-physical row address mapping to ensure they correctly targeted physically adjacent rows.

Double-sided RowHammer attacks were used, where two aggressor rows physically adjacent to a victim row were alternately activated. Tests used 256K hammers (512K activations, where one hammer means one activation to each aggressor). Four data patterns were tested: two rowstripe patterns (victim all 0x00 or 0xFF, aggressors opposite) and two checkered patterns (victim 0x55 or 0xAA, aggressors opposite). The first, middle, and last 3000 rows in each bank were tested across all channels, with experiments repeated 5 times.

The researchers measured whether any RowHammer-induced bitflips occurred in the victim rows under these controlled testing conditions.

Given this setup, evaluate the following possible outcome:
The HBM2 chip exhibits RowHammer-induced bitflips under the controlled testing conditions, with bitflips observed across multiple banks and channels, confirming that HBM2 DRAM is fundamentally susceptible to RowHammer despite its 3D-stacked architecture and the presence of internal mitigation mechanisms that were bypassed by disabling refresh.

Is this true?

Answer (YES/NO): YES